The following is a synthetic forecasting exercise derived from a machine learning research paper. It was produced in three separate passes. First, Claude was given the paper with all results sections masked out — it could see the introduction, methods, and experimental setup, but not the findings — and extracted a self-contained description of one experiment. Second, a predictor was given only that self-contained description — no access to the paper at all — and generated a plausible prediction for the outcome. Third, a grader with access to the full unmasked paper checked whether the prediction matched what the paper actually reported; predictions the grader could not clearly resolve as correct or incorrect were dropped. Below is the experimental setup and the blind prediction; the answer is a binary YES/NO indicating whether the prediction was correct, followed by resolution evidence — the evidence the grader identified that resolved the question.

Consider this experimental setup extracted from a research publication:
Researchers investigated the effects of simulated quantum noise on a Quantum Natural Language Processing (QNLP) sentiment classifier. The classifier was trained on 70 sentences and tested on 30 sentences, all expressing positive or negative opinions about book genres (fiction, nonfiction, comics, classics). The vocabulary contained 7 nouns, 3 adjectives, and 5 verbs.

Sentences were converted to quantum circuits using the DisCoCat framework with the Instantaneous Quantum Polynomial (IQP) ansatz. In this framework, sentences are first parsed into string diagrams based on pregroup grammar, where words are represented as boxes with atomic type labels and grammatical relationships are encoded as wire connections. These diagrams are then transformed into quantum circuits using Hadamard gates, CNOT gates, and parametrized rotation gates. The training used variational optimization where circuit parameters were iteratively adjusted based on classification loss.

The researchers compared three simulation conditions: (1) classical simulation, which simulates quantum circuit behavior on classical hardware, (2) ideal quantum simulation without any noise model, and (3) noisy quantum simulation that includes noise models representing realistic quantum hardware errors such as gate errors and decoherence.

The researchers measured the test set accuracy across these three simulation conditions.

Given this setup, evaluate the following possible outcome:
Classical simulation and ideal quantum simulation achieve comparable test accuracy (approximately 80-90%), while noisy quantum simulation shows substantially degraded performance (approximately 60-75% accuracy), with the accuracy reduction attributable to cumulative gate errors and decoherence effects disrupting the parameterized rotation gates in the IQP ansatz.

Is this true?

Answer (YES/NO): NO